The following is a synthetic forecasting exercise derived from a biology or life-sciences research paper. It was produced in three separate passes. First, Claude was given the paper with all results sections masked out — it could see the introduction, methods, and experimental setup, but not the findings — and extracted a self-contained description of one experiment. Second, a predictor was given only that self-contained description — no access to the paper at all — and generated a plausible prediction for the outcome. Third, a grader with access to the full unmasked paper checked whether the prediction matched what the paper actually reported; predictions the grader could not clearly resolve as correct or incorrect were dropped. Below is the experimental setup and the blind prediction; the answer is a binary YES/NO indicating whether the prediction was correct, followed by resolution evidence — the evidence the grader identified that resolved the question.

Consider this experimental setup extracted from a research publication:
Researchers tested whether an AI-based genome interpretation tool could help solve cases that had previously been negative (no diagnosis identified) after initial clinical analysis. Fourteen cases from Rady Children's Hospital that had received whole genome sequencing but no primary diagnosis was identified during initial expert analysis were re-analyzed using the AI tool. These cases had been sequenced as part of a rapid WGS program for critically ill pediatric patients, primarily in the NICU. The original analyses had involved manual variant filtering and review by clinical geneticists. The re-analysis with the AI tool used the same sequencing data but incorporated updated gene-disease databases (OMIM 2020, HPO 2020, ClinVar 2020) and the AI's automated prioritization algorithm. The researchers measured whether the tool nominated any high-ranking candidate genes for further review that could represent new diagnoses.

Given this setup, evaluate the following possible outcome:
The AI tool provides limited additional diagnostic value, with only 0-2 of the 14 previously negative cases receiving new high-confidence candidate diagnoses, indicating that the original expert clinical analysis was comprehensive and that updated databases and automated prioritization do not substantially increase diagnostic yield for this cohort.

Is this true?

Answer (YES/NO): YES